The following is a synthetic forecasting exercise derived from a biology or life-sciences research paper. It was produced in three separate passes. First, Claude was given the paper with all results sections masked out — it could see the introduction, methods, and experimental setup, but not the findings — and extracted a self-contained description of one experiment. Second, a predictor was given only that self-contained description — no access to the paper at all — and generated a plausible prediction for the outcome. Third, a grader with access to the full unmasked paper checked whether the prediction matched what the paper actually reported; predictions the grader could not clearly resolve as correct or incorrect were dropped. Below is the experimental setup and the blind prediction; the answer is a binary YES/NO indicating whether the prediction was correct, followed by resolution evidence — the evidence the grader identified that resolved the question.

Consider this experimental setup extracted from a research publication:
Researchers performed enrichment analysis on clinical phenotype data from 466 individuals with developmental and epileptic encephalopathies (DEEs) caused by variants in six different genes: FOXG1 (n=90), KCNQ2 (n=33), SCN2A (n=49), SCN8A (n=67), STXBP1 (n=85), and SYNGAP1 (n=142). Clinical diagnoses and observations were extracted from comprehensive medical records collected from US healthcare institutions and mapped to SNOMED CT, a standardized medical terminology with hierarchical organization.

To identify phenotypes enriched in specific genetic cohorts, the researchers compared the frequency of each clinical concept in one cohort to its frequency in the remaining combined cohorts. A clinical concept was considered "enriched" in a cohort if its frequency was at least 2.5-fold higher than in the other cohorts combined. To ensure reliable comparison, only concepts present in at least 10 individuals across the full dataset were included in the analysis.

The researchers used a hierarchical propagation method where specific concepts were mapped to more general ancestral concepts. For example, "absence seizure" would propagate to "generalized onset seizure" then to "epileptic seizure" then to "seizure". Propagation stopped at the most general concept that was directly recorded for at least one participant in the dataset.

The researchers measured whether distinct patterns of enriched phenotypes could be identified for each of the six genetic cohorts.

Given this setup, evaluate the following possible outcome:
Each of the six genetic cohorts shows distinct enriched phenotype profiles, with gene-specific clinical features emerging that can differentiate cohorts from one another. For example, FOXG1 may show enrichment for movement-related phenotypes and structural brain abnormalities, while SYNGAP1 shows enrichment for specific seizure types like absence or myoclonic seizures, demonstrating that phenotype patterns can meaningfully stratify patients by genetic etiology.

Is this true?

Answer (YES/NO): YES